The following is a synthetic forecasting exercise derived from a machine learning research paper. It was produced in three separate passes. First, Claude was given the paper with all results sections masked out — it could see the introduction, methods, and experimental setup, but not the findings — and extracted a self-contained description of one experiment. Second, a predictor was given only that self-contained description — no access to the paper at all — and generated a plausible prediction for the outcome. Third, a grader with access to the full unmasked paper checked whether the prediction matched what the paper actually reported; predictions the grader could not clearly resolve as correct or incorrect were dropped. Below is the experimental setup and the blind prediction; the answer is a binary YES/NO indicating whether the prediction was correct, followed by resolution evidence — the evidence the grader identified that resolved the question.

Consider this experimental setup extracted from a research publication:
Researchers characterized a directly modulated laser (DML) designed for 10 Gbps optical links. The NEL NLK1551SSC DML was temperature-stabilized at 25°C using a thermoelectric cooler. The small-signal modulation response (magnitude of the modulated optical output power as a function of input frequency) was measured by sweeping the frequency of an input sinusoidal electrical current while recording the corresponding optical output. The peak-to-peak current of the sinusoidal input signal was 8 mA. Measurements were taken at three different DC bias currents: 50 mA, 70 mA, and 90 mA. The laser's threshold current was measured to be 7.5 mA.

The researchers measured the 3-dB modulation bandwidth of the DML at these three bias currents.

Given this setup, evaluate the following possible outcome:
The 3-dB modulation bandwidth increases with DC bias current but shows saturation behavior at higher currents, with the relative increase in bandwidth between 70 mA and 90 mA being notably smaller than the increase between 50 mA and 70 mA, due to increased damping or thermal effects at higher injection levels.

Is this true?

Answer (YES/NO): YES